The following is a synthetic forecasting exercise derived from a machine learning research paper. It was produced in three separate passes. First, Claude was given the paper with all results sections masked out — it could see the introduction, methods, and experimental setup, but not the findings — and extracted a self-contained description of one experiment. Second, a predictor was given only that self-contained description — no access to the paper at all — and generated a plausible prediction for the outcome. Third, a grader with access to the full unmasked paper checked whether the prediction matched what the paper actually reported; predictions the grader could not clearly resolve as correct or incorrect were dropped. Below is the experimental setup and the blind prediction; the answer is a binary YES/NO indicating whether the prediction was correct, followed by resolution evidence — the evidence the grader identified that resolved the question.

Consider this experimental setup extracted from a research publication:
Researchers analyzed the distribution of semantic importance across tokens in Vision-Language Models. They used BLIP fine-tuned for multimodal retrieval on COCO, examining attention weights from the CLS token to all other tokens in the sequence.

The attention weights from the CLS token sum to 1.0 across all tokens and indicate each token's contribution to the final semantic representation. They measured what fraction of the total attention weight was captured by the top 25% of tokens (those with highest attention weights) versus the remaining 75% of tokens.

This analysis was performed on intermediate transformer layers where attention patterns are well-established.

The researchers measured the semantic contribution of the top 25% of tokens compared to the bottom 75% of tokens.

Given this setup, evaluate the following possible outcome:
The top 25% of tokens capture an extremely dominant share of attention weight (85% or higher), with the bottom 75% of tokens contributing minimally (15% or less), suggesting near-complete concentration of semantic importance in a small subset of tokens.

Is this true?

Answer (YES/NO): YES